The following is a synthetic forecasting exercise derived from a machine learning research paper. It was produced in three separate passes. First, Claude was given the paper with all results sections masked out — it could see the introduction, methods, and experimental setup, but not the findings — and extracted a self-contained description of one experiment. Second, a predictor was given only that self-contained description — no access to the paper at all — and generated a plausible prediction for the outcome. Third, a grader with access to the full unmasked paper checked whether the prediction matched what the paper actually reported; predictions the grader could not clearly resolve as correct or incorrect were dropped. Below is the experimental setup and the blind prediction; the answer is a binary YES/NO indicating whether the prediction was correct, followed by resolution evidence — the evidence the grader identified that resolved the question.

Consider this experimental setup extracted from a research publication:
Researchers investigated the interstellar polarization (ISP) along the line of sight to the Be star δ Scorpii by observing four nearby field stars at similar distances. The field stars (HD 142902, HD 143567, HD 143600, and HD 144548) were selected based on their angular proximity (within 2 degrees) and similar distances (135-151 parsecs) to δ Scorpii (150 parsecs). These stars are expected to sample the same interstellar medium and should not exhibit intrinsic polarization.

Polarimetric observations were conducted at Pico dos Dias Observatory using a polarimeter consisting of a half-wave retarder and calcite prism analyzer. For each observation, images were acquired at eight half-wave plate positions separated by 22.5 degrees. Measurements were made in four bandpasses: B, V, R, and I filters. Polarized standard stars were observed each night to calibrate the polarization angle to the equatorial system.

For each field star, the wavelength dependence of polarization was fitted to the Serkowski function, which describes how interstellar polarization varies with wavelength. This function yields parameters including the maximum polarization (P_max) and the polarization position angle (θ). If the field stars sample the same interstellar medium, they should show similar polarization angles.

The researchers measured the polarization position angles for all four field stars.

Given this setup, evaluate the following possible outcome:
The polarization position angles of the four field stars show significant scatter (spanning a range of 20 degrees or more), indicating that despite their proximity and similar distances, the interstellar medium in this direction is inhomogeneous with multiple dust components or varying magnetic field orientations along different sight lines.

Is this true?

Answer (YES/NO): NO